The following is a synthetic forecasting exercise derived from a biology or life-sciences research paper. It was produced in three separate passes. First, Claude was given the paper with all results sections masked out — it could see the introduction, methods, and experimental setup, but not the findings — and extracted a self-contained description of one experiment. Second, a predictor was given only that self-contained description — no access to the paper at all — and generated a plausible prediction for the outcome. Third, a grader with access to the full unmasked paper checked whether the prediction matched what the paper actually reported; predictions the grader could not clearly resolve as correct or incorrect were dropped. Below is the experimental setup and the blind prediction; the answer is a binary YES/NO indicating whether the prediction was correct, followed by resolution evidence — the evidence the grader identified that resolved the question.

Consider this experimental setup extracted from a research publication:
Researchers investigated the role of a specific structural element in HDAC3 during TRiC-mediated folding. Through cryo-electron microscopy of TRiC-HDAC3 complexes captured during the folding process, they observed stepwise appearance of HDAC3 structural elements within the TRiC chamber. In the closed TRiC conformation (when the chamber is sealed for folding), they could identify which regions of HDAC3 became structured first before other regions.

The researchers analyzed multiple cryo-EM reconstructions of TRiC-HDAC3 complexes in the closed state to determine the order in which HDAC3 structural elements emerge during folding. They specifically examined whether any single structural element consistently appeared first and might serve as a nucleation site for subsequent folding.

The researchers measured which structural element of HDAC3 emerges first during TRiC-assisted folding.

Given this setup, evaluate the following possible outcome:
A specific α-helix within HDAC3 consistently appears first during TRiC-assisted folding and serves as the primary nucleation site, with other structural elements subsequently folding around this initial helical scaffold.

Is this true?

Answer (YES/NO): YES